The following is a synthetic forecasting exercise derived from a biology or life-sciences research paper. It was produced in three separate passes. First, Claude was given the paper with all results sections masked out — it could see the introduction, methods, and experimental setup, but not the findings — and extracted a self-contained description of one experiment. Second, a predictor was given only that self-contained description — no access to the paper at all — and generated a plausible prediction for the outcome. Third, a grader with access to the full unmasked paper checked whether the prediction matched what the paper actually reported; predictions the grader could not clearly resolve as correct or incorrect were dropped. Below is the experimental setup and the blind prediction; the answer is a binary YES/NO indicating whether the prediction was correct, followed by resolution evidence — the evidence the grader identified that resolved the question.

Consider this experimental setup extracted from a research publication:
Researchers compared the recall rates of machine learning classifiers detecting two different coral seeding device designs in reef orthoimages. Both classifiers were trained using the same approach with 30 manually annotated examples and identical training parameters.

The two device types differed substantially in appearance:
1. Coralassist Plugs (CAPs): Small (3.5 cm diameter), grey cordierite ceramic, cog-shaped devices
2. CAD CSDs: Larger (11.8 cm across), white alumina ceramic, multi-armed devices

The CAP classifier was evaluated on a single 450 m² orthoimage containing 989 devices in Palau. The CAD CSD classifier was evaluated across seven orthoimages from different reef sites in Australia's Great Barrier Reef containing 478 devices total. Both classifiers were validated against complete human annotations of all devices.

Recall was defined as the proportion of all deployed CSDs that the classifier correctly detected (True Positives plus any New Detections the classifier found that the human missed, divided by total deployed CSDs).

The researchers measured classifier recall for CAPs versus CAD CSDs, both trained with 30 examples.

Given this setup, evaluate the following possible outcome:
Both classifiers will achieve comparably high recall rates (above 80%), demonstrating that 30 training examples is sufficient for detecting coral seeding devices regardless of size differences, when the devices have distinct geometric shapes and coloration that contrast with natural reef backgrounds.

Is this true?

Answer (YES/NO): YES